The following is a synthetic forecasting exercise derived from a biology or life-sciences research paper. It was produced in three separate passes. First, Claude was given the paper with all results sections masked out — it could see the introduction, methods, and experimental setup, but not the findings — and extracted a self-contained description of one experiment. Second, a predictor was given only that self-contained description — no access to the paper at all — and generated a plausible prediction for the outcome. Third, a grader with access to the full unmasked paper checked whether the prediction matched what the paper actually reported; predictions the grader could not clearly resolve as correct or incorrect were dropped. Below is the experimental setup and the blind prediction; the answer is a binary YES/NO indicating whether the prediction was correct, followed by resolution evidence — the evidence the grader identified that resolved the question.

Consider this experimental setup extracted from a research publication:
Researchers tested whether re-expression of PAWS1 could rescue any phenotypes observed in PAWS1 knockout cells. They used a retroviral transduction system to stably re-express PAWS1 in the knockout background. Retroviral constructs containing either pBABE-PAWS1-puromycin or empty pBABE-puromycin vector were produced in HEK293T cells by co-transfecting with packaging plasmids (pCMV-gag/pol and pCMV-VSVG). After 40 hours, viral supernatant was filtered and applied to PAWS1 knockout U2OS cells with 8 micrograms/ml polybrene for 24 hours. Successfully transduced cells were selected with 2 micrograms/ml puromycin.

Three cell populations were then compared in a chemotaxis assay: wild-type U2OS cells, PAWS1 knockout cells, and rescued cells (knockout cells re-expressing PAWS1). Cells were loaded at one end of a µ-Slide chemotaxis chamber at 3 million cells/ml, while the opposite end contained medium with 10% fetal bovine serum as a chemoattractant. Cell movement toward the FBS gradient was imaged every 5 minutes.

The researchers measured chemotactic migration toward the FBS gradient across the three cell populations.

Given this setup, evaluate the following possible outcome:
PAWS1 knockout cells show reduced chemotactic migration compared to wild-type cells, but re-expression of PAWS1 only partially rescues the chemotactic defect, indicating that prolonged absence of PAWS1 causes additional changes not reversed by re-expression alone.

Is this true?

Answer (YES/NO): NO